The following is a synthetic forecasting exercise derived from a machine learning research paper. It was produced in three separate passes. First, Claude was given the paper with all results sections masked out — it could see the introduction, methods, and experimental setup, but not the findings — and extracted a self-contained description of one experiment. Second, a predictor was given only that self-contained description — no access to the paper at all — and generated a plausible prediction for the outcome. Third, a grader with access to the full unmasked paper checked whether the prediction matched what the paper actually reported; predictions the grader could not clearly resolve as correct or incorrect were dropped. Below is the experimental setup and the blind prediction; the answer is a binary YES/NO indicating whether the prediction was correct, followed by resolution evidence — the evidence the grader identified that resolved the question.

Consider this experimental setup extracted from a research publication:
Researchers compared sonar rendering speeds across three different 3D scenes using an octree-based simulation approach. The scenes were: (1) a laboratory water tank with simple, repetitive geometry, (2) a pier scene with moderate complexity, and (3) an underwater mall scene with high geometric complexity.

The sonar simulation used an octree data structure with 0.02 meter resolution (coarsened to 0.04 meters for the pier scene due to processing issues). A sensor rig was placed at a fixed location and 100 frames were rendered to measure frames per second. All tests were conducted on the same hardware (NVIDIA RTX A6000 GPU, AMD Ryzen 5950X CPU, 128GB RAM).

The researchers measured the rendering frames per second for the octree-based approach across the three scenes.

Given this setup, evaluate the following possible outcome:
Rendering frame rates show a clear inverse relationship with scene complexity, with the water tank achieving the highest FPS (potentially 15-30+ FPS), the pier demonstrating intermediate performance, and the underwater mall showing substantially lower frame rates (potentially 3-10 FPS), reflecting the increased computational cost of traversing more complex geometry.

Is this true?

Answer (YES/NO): NO